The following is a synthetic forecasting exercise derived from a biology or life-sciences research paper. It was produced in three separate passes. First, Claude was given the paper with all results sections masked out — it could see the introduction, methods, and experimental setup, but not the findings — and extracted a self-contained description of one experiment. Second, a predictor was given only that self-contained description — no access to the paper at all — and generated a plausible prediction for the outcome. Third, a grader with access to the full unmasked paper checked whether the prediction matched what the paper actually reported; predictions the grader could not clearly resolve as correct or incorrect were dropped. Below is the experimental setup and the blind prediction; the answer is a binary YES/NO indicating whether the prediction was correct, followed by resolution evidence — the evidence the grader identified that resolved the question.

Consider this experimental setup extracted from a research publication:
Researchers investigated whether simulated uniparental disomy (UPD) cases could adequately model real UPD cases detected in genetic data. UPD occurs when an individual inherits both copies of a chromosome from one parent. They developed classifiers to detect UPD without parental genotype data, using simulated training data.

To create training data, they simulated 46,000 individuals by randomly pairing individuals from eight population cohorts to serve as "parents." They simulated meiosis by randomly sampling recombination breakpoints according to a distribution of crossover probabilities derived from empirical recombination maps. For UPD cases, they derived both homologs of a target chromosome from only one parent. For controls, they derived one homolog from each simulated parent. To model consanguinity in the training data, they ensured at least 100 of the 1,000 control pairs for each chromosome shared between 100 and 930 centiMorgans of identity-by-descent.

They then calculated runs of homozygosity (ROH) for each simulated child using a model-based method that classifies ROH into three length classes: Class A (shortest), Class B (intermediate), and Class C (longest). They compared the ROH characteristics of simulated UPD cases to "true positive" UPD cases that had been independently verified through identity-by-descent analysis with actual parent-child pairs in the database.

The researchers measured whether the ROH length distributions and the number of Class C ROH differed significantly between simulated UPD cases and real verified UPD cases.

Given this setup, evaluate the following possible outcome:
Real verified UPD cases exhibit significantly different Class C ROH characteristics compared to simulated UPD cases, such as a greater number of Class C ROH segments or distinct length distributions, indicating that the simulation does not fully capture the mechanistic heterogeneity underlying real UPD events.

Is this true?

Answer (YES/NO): NO